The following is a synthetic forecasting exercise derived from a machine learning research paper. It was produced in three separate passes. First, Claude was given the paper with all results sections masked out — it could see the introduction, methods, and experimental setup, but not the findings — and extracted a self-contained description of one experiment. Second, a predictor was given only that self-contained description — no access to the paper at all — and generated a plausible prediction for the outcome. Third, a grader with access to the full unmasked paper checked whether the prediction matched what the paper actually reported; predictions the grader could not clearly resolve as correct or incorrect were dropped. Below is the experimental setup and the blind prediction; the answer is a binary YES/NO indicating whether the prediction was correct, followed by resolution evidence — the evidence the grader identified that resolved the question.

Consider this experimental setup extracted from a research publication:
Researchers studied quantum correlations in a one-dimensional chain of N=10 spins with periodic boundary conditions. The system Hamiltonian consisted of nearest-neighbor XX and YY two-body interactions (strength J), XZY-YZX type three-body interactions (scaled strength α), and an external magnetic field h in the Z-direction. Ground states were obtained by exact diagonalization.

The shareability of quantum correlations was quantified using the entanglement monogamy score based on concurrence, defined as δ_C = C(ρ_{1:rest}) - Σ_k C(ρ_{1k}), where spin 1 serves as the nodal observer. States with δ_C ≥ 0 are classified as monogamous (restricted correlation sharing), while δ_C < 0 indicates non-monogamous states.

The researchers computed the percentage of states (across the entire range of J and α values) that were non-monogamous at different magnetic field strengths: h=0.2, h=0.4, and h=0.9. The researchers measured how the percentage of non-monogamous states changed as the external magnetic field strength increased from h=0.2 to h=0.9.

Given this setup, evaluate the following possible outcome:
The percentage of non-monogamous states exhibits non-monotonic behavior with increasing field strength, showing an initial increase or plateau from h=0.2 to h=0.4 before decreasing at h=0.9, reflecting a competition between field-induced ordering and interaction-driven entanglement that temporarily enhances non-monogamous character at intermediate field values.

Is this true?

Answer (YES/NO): NO